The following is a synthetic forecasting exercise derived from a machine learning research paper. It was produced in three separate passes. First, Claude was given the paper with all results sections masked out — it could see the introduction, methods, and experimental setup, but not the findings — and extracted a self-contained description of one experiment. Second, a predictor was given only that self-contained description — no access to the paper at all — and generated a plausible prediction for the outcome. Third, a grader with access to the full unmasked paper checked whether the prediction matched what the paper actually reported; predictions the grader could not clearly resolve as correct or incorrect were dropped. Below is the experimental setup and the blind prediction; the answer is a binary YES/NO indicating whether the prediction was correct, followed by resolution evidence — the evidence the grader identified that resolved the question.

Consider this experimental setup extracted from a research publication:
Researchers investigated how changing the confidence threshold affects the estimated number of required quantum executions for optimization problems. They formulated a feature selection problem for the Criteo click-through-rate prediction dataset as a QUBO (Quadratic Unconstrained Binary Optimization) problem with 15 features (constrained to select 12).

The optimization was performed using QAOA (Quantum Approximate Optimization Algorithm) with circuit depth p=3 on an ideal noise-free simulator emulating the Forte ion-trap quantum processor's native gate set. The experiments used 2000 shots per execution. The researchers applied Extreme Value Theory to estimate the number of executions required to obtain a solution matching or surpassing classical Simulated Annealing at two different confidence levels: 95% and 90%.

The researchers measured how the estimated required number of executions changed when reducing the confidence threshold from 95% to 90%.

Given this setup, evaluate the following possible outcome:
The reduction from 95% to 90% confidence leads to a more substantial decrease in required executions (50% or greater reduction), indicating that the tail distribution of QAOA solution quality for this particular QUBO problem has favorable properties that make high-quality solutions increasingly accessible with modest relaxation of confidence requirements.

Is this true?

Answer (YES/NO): NO